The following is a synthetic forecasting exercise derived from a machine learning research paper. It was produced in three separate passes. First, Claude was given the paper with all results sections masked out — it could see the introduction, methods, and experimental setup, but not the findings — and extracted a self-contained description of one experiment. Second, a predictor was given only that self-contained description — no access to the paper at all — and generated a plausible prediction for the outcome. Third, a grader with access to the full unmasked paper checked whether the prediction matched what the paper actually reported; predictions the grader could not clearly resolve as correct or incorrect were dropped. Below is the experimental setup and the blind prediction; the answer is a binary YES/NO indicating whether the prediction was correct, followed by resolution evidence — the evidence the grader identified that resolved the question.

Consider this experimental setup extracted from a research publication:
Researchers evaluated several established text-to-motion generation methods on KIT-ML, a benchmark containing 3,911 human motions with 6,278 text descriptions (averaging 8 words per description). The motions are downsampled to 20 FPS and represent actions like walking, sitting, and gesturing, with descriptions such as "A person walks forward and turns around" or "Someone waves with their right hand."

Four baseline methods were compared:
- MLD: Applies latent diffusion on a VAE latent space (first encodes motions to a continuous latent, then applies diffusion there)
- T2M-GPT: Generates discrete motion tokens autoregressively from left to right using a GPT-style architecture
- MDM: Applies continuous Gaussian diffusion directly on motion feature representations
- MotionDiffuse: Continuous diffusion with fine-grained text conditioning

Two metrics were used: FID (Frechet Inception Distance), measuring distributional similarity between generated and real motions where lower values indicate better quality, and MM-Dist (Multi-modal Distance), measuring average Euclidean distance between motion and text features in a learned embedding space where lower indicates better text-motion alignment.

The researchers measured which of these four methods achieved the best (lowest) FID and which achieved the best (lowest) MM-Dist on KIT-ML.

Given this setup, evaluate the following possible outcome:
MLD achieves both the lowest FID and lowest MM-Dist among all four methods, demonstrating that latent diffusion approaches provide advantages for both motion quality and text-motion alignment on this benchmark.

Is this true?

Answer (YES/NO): NO